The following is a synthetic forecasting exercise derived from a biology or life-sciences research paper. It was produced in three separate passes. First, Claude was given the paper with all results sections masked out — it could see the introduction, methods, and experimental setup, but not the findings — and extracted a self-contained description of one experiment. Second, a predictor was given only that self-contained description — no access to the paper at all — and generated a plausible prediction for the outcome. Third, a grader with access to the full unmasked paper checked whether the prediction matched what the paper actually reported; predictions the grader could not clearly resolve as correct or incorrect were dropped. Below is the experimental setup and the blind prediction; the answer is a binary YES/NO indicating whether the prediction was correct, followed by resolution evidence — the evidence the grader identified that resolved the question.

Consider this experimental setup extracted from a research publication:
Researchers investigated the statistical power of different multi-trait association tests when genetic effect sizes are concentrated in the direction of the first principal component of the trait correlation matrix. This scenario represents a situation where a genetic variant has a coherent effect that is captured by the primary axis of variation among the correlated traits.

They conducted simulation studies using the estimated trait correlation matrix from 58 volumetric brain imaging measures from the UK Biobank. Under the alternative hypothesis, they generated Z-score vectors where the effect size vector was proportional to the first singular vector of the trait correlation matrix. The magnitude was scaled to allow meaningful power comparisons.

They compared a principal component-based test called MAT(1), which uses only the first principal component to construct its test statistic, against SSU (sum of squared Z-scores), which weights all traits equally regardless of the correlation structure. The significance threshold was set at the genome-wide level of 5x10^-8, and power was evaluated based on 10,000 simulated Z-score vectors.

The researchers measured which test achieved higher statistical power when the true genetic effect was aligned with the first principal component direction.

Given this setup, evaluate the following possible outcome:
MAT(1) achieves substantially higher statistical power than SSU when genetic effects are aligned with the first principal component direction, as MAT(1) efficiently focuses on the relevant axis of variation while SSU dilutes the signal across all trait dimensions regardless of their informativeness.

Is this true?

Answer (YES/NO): YES